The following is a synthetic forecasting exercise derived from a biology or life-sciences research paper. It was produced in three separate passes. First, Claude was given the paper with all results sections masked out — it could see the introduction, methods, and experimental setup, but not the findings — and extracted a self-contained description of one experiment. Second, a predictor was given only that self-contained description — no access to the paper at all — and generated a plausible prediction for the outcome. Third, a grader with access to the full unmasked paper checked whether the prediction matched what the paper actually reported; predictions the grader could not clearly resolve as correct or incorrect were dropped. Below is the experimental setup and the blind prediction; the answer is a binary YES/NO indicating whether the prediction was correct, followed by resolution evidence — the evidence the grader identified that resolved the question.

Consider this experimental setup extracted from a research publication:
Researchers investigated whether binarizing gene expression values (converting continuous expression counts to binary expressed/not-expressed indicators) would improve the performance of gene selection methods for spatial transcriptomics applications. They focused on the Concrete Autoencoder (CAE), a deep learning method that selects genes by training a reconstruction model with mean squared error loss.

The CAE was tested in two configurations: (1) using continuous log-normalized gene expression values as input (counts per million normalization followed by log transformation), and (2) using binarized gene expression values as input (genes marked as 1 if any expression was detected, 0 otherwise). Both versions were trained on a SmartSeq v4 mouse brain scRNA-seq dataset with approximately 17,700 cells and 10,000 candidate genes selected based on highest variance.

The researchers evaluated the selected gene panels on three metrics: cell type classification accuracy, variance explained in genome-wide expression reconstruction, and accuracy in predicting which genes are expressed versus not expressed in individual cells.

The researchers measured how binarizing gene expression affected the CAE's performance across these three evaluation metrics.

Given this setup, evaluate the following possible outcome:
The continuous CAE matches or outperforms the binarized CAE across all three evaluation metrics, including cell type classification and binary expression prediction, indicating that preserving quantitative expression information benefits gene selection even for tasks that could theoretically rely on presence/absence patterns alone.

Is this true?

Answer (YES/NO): NO